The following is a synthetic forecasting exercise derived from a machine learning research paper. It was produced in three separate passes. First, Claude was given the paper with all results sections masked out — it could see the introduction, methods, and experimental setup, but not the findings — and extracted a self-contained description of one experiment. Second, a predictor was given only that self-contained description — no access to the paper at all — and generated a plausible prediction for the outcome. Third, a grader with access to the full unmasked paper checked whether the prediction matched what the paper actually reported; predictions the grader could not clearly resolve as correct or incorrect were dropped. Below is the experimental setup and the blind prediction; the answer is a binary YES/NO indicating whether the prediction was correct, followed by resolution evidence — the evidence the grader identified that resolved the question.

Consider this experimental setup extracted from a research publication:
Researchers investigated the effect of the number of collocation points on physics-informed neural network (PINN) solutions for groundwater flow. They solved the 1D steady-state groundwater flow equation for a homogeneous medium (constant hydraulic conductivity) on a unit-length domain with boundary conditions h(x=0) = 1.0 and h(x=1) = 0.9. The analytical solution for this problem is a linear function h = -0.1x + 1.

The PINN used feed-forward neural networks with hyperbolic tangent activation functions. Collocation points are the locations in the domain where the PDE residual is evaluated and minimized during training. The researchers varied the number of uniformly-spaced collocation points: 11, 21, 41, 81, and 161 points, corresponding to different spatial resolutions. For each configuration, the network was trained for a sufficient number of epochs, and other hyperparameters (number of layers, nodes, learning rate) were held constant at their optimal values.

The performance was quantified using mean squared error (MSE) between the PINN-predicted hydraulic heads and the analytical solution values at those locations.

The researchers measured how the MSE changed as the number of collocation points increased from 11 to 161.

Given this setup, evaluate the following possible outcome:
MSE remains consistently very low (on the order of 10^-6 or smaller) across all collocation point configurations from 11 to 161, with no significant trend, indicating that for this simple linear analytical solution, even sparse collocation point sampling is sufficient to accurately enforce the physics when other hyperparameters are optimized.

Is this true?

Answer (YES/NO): YES